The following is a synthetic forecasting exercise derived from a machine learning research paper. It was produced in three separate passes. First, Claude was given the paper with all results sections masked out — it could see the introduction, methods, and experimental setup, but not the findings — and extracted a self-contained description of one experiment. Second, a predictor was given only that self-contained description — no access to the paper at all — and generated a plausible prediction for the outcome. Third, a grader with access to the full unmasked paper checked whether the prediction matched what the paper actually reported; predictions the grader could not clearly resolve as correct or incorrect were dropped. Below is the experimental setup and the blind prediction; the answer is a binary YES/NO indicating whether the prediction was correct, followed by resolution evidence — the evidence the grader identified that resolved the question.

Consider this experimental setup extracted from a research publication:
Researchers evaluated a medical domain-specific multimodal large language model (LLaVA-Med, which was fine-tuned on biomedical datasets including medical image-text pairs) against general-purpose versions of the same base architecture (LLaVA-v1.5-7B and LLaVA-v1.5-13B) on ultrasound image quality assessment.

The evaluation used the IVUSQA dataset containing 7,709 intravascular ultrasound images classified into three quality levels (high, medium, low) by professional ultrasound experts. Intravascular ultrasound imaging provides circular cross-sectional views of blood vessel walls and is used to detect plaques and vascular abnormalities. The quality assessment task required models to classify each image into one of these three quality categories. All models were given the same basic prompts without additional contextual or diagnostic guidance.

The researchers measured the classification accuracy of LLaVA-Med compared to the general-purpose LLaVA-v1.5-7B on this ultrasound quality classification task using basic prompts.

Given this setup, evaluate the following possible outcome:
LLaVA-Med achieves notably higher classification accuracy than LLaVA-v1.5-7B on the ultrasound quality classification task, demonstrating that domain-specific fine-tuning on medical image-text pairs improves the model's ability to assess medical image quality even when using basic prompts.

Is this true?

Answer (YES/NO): NO